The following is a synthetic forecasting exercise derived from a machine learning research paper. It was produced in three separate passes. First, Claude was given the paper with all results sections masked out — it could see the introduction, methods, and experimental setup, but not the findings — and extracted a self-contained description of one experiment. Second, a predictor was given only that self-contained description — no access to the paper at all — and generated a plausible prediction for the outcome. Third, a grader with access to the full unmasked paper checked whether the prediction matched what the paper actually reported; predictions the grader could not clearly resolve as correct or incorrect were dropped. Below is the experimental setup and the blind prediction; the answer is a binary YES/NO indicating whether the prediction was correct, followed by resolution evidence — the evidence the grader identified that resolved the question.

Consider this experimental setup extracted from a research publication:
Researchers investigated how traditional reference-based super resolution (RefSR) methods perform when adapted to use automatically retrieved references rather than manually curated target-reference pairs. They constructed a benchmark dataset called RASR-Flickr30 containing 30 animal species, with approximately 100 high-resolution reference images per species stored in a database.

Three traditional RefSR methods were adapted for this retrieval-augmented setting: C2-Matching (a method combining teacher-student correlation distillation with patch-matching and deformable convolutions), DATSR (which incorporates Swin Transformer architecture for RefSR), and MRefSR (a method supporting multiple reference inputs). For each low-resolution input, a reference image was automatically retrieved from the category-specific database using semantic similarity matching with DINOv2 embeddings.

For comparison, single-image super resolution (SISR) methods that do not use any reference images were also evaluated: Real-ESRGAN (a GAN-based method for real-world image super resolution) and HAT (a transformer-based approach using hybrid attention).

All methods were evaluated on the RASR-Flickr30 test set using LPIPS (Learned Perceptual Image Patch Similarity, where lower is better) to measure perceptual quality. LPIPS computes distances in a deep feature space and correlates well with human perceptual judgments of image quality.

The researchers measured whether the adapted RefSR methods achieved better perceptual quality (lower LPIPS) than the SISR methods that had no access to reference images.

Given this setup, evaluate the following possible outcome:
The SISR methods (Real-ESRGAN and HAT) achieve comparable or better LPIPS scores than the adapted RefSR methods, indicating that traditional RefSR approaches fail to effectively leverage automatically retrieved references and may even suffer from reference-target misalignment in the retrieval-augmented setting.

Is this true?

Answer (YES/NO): YES